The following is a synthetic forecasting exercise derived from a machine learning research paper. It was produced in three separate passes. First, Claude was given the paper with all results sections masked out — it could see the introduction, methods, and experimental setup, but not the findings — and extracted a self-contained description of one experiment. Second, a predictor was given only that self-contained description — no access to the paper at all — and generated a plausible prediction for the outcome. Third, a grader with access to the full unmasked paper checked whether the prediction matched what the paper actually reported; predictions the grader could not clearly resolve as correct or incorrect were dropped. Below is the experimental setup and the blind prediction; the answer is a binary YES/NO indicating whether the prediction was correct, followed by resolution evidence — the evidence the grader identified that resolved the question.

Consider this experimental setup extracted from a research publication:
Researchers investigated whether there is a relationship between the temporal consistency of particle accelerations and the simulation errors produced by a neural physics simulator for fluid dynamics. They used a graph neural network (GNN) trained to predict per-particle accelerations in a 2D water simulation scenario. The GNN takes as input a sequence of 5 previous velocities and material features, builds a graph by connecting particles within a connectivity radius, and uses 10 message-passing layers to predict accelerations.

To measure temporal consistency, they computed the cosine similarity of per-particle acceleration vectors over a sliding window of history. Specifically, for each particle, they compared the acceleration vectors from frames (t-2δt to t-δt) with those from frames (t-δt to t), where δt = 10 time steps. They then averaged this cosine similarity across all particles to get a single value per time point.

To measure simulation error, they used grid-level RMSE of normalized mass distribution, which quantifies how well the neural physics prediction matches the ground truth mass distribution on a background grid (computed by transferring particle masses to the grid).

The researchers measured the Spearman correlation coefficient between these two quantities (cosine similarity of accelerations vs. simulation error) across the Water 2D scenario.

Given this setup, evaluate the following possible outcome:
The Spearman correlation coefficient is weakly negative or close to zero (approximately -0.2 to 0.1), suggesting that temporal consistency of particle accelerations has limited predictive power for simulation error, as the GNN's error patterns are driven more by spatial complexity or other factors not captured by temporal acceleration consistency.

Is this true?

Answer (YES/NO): NO